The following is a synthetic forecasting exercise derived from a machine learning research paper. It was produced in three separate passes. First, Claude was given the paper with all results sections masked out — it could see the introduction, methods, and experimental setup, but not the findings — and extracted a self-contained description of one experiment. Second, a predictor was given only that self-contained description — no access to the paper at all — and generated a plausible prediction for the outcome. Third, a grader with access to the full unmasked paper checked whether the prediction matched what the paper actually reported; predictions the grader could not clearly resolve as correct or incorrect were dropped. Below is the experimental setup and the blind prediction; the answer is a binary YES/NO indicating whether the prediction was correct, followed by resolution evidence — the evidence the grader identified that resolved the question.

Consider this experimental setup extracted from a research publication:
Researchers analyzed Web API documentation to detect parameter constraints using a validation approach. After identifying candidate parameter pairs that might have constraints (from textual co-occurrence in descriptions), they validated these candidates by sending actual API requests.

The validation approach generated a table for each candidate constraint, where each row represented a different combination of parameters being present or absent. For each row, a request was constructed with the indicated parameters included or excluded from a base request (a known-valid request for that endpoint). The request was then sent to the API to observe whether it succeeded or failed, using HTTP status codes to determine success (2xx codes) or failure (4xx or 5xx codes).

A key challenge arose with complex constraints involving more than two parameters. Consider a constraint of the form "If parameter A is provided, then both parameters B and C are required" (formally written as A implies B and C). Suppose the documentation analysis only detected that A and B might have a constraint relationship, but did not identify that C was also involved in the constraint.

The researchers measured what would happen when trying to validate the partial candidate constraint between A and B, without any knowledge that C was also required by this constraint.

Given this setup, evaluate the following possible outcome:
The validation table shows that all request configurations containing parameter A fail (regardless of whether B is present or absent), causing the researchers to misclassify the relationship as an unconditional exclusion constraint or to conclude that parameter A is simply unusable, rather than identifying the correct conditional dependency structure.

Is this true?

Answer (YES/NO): NO